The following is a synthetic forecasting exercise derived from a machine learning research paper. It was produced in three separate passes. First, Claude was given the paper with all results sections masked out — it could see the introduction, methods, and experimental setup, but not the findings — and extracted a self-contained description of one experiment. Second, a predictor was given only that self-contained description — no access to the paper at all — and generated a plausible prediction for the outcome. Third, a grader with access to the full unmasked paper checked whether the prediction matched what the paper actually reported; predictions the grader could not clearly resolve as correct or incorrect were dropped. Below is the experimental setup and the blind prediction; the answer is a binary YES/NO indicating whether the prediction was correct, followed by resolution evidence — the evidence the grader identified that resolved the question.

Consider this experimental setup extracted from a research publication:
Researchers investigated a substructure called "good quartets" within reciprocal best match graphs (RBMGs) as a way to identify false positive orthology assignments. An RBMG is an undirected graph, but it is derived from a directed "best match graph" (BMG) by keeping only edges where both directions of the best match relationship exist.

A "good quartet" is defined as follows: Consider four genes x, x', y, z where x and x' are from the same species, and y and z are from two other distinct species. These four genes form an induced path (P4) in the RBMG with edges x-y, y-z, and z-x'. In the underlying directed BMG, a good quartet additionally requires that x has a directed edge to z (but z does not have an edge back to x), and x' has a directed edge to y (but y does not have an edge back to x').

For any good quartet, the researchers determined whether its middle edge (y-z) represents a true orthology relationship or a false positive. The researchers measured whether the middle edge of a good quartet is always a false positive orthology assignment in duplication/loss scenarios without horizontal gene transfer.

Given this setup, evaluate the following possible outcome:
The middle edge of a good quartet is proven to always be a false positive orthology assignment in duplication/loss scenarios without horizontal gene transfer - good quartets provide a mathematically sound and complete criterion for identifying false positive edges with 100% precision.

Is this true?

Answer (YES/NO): NO